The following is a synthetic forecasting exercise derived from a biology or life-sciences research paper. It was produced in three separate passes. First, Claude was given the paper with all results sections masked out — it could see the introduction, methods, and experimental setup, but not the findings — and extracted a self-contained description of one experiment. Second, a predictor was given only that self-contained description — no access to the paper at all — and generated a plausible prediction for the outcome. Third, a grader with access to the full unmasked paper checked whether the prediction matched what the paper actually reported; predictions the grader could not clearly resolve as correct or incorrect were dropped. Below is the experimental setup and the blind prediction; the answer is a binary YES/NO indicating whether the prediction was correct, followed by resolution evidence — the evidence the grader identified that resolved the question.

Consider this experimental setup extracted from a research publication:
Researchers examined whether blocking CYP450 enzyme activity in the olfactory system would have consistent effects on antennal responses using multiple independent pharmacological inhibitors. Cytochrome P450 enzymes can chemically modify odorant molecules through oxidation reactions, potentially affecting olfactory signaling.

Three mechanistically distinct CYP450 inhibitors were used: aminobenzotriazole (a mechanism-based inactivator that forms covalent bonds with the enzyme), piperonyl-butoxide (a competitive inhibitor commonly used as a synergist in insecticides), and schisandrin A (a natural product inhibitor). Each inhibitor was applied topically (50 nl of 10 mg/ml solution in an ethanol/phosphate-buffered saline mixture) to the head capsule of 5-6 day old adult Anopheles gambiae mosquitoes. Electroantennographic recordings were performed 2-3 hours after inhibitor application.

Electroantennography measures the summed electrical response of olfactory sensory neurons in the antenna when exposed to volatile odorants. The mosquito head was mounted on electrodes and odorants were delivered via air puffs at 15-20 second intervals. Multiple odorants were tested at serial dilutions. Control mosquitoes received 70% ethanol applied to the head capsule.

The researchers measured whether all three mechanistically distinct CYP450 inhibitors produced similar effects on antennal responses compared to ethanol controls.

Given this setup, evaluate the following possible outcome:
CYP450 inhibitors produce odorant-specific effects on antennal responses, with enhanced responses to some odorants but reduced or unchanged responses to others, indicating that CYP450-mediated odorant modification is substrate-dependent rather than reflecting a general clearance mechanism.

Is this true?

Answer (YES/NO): NO